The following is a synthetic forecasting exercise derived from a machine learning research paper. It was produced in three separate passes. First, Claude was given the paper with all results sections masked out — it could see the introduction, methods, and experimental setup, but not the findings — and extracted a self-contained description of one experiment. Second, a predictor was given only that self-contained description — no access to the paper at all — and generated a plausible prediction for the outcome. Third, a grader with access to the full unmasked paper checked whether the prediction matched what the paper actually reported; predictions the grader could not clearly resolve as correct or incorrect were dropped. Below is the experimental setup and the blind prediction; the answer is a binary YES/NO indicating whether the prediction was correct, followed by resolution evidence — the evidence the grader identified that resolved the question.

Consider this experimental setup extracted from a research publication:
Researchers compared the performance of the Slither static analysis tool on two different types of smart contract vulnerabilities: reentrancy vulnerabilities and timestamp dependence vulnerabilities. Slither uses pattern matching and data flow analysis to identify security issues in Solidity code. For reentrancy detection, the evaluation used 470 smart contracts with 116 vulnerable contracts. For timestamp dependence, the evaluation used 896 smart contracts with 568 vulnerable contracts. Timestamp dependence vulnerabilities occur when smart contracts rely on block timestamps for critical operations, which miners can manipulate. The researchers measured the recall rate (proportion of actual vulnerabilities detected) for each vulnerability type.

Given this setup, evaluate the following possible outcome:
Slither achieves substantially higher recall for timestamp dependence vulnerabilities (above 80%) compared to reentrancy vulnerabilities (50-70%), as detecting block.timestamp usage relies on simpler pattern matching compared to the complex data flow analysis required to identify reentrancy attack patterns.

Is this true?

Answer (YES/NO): NO